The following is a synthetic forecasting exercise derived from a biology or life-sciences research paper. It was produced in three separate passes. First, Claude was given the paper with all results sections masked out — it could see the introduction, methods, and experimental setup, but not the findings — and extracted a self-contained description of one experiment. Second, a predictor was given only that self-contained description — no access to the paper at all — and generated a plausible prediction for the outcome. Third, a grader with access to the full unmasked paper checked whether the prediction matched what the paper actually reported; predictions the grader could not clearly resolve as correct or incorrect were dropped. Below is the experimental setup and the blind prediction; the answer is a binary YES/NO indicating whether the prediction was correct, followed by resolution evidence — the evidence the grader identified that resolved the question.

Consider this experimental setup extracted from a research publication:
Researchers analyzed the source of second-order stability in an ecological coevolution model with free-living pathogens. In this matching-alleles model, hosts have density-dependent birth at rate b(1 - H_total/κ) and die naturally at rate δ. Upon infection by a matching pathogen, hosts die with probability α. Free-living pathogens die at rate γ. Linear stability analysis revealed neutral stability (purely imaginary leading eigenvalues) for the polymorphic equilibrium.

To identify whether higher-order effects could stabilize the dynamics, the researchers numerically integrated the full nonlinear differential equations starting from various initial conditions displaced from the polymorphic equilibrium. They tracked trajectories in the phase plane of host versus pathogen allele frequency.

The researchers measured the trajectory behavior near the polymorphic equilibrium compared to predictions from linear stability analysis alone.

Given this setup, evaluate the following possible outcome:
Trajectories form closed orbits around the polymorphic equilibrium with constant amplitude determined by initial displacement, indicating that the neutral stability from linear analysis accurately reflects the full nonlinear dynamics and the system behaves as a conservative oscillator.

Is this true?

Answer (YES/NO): NO